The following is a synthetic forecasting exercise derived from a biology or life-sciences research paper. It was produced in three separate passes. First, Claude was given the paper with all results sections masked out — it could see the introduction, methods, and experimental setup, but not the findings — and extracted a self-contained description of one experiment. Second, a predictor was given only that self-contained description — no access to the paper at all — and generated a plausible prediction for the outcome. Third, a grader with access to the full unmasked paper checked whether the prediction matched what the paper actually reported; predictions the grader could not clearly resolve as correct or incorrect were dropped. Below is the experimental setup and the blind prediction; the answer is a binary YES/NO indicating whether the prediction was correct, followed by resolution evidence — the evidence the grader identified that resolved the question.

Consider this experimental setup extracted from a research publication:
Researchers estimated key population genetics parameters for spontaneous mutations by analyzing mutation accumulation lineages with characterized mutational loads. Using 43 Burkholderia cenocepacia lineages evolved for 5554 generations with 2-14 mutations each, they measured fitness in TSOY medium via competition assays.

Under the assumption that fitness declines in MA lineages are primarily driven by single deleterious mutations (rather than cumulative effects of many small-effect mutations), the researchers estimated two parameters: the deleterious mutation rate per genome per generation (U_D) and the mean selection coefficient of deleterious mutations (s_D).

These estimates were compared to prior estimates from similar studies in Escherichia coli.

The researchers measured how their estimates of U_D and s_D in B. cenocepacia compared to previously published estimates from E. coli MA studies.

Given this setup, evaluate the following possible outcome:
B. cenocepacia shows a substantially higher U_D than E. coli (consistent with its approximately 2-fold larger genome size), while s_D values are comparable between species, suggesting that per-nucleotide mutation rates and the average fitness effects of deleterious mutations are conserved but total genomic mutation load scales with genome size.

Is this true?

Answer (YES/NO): NO